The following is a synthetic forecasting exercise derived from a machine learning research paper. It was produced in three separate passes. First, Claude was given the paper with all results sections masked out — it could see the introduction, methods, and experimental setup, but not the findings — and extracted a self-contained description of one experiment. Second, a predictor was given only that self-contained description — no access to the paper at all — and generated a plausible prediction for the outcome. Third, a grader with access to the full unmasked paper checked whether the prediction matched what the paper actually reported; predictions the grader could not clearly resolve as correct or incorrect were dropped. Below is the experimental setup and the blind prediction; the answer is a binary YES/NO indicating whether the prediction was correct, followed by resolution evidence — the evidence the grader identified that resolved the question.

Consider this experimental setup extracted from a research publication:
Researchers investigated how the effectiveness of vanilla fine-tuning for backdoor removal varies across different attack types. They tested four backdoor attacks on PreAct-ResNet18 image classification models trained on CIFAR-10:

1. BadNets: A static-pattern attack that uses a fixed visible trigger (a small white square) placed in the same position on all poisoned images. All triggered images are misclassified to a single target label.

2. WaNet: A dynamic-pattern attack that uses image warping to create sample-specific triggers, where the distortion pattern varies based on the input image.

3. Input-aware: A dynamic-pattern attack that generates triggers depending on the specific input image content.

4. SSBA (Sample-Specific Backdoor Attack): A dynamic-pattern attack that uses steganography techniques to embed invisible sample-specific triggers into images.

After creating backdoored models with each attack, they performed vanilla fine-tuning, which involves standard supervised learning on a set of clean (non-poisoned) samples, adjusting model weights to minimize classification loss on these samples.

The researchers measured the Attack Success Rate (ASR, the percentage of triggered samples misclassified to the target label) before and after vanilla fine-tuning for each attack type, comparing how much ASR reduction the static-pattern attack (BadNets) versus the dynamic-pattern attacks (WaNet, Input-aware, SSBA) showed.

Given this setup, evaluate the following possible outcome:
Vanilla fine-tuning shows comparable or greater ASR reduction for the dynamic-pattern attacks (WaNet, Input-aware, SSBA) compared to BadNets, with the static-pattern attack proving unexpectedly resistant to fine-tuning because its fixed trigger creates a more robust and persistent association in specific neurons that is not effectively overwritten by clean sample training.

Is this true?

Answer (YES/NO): NO